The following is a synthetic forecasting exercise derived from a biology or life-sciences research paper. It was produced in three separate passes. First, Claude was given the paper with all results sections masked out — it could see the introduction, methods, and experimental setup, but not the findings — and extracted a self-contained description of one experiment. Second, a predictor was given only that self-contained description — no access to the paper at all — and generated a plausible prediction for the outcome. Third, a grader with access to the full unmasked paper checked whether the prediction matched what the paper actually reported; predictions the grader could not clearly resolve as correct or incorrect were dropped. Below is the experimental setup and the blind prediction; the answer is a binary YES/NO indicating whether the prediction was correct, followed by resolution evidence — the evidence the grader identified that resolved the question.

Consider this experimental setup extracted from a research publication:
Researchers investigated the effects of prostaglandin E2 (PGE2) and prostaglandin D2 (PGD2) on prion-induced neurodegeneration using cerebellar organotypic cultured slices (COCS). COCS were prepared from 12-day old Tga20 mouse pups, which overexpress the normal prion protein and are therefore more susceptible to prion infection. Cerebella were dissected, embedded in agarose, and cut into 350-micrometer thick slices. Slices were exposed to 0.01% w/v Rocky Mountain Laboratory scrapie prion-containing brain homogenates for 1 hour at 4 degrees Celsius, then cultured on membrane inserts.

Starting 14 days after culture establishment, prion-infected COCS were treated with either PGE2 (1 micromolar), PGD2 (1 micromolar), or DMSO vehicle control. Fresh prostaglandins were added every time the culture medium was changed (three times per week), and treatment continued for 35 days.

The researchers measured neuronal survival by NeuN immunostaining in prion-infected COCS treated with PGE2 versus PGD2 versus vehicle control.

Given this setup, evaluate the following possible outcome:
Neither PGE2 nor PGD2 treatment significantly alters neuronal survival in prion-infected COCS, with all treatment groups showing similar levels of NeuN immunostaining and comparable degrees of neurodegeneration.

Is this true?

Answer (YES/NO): NO